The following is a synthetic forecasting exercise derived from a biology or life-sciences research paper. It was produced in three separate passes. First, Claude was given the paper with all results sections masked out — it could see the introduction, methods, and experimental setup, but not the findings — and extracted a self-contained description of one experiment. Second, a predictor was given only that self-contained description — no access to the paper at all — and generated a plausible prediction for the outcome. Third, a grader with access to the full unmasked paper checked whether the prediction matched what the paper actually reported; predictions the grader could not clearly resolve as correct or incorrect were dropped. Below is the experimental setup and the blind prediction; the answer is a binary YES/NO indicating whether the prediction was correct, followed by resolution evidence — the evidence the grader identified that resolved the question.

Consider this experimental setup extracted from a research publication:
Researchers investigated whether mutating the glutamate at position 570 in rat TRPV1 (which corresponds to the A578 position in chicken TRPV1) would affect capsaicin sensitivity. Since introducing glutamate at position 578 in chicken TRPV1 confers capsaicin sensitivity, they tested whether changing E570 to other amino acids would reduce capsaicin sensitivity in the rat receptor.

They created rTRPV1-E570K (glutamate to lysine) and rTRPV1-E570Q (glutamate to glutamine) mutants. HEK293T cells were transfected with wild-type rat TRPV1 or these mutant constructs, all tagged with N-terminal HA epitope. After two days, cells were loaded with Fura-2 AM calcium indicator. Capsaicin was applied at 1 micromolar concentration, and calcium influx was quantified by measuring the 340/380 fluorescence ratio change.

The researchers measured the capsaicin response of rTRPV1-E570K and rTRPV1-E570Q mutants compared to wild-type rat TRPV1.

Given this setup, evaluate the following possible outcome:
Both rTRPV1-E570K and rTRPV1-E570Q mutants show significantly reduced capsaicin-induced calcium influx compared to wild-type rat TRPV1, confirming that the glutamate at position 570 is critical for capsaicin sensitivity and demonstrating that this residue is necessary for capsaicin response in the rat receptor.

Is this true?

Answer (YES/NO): NO